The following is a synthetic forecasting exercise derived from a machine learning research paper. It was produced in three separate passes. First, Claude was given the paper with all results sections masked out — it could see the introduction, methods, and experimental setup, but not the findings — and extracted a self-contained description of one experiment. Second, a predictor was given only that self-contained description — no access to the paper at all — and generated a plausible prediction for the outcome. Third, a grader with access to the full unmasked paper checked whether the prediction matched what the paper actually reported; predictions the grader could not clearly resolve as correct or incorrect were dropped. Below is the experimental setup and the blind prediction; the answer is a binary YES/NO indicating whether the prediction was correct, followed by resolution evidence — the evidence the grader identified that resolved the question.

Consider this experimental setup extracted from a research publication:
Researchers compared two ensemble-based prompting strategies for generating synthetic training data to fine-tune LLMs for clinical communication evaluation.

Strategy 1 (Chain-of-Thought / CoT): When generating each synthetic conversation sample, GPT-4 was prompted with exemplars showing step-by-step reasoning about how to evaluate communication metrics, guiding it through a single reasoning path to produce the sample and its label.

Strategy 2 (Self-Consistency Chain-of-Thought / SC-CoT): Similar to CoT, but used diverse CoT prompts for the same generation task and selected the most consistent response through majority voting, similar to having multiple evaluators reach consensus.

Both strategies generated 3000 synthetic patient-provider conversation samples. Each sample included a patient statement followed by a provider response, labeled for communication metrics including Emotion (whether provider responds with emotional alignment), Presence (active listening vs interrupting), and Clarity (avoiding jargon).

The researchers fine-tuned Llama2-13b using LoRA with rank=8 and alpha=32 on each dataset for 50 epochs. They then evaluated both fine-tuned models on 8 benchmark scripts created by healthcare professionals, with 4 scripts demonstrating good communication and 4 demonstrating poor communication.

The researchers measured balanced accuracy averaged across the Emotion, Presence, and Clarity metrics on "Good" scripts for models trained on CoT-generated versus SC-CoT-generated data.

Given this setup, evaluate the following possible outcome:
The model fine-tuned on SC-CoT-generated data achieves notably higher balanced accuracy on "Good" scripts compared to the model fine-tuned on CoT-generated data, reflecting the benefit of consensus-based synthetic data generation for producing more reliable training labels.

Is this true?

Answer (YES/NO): YES